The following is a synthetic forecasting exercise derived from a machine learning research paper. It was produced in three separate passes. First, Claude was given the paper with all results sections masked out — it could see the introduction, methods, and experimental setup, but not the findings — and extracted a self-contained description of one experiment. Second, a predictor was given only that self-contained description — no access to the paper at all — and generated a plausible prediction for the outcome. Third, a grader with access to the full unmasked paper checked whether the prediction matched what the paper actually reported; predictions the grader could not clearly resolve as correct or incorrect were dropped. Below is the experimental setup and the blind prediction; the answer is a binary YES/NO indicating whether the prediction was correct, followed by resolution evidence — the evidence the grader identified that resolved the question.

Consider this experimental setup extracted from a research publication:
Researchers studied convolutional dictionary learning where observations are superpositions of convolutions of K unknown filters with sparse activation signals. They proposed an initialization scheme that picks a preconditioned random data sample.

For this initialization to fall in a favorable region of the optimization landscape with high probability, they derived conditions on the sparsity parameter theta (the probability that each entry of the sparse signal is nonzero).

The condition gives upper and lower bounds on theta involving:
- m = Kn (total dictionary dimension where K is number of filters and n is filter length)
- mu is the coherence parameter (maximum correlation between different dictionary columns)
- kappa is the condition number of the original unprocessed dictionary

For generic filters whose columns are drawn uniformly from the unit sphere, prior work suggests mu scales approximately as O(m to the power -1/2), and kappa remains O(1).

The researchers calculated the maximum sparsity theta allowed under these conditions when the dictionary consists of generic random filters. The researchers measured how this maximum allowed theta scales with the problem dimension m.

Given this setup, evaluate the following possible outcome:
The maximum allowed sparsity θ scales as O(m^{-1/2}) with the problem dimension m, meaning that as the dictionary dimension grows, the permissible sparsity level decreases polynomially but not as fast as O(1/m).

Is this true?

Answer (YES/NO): NO